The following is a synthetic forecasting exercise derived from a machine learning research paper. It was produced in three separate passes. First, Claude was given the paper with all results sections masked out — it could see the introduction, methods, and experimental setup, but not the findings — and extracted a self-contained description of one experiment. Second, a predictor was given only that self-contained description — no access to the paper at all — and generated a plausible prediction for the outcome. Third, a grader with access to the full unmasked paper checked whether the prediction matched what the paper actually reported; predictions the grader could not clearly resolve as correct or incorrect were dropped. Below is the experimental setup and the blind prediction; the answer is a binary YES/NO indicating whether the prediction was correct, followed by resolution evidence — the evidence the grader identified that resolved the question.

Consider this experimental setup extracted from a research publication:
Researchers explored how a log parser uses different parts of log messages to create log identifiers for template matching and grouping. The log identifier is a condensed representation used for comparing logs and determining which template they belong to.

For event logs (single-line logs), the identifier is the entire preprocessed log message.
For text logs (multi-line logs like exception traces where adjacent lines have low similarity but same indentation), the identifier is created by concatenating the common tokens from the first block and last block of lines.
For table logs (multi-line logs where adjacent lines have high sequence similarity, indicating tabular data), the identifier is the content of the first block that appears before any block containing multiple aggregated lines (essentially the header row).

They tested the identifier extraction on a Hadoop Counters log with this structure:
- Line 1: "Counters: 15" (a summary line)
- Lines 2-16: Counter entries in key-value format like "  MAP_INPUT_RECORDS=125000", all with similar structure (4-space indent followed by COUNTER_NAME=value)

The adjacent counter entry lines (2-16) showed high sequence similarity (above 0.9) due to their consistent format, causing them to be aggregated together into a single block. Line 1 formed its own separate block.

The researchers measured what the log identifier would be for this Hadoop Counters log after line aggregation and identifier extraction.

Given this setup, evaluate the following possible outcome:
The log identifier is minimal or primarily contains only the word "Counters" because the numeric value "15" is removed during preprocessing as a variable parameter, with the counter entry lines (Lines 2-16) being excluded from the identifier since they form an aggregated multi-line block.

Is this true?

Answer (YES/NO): NO